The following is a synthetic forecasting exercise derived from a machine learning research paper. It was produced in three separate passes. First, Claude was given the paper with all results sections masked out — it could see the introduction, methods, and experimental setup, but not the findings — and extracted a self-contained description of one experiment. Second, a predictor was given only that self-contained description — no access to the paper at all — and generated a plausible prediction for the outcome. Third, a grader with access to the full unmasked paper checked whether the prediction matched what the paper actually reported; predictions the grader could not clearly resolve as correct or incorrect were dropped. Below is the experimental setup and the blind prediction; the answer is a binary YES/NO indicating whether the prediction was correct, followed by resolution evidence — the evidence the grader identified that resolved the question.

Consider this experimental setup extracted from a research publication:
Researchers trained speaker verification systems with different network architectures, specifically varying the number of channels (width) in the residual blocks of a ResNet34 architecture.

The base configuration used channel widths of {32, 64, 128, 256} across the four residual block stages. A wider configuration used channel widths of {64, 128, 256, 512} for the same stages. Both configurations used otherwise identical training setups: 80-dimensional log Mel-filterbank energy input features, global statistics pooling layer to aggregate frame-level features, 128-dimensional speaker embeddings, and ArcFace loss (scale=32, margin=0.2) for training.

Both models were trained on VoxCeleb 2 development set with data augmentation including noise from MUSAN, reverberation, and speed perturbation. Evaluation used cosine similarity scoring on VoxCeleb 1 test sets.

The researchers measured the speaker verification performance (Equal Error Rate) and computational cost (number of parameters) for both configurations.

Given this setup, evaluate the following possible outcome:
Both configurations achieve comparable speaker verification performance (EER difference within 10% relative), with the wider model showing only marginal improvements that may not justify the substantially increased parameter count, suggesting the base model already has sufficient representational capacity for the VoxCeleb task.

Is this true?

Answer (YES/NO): NO